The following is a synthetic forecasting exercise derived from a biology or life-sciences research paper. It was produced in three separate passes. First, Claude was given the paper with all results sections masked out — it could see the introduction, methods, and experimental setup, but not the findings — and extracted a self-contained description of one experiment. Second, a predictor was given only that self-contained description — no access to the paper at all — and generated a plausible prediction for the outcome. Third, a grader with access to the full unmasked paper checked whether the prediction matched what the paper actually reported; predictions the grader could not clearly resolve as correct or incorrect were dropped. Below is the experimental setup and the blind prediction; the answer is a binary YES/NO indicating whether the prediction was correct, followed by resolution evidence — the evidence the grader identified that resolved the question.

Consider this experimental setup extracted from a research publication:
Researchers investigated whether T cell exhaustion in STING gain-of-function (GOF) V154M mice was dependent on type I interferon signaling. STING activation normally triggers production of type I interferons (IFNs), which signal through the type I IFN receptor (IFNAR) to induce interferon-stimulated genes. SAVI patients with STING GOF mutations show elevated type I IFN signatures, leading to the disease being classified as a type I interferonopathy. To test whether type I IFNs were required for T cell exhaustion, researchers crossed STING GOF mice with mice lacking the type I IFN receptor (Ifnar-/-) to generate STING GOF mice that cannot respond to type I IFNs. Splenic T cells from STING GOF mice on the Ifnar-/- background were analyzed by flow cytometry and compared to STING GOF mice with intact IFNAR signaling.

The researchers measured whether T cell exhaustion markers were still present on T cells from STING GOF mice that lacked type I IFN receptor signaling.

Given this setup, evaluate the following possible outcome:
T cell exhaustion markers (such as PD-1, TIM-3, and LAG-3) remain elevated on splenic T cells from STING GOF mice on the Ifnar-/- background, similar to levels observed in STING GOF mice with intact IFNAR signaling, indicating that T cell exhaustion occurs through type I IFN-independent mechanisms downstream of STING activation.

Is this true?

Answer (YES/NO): YES